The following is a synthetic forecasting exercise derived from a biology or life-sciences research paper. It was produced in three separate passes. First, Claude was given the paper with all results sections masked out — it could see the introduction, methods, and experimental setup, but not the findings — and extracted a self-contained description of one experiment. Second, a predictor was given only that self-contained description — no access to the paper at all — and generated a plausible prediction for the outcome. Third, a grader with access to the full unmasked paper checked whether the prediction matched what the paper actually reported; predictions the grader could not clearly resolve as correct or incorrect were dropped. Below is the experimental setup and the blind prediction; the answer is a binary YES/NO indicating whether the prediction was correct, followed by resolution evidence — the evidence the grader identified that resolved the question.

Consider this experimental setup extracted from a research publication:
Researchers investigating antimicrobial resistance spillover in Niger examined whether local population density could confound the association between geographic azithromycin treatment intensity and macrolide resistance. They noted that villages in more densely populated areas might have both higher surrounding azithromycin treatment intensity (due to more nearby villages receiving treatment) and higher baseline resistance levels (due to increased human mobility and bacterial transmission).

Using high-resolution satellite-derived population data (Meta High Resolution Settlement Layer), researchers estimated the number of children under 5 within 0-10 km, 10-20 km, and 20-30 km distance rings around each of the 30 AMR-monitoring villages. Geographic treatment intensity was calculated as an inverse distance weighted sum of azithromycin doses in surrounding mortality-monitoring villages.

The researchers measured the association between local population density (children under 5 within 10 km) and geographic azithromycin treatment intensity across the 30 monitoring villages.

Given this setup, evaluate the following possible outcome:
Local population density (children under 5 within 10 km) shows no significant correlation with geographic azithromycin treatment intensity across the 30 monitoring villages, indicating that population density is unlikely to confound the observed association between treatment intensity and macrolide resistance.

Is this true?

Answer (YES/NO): NO